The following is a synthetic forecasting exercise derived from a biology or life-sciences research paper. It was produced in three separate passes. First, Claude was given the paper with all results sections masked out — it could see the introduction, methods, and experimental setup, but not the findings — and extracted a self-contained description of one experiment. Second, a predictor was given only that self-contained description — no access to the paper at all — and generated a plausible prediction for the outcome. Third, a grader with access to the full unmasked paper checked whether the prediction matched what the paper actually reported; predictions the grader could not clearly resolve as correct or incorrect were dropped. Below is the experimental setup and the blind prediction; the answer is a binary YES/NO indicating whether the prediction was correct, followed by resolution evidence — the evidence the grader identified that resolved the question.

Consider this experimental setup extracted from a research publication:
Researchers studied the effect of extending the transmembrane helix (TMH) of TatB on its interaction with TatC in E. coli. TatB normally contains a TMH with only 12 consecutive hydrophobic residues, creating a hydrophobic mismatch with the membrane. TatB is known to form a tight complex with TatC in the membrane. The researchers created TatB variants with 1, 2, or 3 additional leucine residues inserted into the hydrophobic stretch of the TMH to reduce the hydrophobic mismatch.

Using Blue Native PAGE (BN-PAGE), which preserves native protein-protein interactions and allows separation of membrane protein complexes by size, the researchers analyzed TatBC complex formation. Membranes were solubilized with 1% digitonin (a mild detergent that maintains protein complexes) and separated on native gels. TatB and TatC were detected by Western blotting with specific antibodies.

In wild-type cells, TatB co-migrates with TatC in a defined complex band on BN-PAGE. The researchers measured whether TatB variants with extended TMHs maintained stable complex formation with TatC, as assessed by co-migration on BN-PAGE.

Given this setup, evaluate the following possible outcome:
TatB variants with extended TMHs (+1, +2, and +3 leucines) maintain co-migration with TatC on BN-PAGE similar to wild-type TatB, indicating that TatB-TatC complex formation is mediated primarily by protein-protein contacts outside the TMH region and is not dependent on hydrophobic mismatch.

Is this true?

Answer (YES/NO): NO